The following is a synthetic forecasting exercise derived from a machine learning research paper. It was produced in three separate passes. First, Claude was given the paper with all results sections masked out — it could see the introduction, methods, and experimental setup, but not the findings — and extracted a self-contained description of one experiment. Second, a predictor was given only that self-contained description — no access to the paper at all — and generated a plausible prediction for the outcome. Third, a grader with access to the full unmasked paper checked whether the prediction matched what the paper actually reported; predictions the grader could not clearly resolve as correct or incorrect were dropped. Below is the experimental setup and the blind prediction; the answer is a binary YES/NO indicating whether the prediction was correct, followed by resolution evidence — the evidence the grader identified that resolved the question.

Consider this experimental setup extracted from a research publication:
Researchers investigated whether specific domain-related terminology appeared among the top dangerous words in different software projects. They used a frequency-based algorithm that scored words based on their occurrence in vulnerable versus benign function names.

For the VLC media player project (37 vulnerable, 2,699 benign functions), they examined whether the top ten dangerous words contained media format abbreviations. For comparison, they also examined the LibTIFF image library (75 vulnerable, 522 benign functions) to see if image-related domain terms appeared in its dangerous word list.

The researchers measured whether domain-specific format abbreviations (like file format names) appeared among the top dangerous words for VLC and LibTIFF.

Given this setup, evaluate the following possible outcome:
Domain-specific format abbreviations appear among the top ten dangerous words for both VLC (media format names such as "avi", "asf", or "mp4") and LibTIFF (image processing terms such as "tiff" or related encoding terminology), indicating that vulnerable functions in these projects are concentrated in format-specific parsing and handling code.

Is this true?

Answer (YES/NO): YES